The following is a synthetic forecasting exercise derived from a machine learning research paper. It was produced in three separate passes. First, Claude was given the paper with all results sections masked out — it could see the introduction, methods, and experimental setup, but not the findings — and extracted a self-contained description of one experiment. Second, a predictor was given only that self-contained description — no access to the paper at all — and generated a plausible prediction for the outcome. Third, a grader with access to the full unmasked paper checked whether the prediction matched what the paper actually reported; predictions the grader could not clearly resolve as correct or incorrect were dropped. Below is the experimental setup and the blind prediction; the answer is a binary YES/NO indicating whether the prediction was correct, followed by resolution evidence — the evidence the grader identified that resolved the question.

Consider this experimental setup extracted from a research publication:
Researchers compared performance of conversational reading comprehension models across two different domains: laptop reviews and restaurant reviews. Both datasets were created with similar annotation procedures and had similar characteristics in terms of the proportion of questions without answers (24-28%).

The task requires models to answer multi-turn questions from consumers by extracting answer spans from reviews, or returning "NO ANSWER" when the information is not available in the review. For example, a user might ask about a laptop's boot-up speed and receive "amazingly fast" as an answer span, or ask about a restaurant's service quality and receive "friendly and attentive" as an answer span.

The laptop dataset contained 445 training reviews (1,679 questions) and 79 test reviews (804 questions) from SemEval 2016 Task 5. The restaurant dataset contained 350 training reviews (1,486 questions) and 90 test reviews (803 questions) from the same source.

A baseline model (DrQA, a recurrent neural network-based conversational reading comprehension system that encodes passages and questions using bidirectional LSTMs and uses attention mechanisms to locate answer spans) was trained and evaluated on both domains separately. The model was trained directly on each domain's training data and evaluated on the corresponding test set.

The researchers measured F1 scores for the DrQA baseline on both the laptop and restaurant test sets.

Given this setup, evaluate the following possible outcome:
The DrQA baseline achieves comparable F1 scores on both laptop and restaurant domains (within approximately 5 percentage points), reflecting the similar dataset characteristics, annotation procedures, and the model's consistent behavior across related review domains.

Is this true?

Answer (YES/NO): NO